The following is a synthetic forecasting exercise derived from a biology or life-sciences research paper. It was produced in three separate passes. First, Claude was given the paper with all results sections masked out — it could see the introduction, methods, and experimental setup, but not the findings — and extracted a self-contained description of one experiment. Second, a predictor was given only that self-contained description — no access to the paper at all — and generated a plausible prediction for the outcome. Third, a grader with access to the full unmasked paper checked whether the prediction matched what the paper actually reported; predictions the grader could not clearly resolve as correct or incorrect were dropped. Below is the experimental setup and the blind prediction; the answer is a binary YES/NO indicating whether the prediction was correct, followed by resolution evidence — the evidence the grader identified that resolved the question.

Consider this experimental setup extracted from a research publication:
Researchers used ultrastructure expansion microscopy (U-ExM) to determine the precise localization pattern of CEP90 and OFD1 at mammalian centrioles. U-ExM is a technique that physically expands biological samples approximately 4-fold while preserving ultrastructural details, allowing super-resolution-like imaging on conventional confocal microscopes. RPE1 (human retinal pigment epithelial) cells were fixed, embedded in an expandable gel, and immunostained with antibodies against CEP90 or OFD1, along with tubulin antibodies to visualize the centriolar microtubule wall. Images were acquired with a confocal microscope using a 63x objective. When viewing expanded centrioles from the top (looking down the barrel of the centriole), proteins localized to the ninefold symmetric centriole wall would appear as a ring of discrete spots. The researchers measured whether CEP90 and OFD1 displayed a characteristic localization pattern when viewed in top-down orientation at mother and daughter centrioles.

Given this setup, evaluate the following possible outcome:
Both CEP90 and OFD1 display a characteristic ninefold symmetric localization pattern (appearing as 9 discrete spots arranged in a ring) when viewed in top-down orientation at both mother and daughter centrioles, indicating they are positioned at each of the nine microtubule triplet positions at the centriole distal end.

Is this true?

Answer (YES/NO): YES